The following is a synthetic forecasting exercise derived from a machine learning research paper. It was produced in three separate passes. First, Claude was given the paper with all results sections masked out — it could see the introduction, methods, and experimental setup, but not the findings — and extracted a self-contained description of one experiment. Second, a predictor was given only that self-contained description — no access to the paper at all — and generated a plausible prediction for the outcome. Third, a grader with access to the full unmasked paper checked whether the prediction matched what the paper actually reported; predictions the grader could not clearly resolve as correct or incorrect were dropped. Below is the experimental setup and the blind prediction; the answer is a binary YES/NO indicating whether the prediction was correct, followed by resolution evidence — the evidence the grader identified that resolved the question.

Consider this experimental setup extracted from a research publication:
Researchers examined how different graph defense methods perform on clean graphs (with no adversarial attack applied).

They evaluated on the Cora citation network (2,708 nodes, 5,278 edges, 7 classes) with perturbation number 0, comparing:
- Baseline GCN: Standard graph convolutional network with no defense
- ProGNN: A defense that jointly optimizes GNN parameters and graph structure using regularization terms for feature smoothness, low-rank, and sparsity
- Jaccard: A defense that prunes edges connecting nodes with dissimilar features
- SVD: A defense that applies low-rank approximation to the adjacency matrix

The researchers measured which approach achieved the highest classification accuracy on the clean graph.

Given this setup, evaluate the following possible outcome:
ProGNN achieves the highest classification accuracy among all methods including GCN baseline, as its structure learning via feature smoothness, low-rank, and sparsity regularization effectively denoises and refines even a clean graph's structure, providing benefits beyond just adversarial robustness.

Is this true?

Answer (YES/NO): YES